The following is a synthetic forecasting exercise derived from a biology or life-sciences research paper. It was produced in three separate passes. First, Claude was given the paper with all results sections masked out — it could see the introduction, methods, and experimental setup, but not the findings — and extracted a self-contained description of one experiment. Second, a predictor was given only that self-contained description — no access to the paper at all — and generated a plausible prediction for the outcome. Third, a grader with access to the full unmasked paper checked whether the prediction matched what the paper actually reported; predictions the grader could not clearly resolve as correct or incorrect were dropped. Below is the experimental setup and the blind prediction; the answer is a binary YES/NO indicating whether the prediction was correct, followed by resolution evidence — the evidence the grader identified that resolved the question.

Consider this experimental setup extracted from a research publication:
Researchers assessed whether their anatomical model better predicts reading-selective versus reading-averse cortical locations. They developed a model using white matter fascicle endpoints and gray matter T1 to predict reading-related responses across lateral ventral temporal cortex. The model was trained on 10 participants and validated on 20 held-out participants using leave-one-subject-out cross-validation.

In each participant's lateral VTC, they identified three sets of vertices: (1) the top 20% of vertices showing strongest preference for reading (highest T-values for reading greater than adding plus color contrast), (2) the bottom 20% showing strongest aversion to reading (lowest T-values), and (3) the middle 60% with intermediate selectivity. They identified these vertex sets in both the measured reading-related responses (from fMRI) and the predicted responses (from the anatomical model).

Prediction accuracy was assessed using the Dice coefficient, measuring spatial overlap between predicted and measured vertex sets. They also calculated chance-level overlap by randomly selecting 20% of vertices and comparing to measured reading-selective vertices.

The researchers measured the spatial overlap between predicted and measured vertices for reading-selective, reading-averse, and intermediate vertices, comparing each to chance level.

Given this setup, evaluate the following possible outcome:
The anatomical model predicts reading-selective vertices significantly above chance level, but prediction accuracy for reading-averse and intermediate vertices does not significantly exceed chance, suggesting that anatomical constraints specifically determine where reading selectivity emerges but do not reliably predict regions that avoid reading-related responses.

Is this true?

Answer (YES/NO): NO